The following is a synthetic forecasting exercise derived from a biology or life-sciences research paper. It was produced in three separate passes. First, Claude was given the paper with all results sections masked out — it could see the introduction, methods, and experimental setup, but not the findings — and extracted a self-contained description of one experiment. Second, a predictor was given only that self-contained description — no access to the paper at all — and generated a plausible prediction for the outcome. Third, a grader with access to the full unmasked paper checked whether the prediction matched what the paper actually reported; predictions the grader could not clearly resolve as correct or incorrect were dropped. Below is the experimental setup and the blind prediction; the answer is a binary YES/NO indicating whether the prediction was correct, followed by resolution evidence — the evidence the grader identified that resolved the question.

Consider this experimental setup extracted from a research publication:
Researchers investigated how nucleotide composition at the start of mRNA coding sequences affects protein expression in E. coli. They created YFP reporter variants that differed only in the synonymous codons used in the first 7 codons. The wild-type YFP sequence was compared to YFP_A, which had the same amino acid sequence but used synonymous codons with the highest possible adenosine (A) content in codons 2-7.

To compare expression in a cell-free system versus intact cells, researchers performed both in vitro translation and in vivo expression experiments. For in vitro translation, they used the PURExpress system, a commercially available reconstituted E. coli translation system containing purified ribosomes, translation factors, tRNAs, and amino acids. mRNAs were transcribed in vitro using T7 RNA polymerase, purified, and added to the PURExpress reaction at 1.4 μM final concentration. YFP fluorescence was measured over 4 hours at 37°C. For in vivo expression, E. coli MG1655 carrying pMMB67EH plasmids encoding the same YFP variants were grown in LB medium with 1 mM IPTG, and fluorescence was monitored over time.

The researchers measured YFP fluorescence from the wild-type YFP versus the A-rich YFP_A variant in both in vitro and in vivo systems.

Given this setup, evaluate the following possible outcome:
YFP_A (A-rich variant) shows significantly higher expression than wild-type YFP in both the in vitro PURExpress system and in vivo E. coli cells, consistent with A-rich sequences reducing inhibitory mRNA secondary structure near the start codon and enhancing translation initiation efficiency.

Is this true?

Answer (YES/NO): YES